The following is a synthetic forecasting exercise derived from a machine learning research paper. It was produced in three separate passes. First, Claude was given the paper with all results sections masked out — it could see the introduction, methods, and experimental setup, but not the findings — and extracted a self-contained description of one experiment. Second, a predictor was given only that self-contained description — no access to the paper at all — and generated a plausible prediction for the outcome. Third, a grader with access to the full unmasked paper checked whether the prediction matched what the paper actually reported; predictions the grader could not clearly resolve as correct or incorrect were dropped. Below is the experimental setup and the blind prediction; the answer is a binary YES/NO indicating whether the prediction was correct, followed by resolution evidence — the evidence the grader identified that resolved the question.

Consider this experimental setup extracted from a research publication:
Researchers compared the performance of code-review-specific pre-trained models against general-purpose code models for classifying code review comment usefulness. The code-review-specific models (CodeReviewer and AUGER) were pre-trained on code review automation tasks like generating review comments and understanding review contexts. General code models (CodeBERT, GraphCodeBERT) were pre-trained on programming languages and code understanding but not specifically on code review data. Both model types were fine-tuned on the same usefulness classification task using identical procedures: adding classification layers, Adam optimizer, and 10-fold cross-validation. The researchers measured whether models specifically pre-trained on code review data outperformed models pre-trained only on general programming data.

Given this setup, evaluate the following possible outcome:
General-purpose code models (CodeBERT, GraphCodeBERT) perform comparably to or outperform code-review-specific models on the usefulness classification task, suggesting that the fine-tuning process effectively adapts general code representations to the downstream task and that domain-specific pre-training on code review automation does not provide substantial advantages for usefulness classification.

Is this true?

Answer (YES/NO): YES